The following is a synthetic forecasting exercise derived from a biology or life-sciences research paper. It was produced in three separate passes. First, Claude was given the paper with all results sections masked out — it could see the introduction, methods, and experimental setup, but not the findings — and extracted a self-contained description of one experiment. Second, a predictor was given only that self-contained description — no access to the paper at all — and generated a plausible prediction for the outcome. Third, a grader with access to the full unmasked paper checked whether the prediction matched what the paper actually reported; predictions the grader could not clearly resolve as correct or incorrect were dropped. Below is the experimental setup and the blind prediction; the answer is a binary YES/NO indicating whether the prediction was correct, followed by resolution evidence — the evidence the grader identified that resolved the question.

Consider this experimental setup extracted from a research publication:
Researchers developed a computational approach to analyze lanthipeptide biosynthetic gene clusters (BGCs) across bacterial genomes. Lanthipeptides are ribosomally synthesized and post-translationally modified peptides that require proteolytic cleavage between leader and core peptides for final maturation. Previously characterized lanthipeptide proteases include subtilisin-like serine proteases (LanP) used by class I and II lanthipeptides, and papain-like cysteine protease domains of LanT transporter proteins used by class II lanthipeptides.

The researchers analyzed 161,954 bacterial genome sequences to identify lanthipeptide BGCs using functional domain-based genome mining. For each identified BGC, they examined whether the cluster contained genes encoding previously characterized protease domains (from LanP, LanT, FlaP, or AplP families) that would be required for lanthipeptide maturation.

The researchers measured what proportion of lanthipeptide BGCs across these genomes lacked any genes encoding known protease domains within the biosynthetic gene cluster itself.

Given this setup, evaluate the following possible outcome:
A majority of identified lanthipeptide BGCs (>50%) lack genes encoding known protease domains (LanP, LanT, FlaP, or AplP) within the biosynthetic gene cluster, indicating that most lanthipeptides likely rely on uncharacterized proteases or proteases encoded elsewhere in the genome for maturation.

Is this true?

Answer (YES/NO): NO